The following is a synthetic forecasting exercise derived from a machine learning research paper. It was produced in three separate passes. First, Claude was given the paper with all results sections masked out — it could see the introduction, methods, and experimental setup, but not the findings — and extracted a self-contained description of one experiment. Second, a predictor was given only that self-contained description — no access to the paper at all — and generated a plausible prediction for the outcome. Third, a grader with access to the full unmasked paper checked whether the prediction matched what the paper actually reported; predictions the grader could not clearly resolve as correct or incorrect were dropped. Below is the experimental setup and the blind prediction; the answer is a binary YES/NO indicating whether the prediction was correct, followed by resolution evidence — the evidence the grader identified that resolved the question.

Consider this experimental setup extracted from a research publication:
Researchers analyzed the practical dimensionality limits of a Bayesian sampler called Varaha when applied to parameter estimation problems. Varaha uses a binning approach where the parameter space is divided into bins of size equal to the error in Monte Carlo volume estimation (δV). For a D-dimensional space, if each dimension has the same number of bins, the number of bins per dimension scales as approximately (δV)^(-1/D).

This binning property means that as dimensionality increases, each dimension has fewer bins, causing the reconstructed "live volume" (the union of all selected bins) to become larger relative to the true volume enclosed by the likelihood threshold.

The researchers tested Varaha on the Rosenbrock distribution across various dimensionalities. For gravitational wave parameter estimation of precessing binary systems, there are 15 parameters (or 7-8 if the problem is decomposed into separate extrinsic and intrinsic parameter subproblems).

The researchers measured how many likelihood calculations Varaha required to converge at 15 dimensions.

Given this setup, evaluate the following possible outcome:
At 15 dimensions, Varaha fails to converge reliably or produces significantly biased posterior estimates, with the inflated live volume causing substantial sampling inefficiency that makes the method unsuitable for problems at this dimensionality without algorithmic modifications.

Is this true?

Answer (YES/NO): NO